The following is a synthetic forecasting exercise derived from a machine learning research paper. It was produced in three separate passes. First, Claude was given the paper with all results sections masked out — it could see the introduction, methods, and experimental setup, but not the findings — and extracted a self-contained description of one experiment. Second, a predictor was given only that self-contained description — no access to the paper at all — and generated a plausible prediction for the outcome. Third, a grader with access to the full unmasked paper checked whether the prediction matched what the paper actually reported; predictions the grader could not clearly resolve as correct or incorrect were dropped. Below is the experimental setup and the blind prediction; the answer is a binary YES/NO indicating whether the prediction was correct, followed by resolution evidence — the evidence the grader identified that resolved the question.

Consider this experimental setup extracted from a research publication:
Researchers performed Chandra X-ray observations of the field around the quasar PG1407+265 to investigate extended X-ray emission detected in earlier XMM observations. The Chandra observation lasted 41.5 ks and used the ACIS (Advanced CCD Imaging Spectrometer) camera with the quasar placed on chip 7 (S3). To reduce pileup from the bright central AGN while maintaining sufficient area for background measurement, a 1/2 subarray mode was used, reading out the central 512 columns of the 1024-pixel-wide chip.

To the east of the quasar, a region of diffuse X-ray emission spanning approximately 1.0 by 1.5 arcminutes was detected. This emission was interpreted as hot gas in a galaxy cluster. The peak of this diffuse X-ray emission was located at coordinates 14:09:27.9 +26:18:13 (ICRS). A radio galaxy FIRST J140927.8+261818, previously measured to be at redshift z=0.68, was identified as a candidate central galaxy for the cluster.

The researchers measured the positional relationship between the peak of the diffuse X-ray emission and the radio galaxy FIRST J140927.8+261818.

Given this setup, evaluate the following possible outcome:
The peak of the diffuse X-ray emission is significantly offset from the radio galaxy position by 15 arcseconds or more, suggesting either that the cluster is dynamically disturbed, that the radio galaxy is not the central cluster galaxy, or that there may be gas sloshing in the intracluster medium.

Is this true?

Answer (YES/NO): NO